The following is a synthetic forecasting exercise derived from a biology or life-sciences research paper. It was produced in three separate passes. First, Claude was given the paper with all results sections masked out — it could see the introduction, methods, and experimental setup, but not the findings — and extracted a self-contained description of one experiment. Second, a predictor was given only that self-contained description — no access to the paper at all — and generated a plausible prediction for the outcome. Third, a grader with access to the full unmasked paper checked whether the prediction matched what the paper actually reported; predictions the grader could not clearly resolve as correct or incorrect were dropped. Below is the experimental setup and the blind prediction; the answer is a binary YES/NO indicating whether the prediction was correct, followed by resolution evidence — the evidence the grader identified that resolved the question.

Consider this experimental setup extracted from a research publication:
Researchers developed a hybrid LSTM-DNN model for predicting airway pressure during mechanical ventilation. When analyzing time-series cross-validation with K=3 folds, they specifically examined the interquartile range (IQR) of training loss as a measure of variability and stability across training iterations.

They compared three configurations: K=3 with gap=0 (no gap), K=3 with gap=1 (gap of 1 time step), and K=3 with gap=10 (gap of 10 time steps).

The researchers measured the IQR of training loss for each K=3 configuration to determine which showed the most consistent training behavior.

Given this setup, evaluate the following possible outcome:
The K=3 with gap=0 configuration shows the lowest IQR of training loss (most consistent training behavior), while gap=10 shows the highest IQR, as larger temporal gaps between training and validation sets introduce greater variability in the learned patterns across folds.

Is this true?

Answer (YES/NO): NO